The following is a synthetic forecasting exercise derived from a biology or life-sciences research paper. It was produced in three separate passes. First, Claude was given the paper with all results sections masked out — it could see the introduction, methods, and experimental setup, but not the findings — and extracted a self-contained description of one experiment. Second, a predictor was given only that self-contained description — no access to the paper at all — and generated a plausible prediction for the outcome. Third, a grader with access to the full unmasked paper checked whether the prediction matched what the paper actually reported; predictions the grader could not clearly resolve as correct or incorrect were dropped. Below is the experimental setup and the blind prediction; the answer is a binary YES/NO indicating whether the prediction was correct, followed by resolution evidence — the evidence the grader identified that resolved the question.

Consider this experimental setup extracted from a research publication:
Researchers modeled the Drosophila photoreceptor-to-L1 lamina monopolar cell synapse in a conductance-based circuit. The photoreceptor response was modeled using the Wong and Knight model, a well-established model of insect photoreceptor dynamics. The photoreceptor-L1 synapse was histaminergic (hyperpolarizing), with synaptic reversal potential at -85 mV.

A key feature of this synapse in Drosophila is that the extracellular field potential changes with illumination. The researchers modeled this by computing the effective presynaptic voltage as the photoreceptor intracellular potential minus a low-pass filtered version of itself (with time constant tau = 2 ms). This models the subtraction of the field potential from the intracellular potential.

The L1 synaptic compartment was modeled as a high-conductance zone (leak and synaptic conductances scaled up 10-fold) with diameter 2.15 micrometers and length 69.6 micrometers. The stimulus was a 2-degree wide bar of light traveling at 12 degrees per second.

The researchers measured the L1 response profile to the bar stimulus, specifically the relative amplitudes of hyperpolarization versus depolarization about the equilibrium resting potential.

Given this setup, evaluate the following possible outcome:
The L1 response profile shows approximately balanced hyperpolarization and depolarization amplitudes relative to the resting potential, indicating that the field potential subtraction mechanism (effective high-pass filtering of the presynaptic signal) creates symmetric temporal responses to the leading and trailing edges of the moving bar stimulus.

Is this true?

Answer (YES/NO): NO